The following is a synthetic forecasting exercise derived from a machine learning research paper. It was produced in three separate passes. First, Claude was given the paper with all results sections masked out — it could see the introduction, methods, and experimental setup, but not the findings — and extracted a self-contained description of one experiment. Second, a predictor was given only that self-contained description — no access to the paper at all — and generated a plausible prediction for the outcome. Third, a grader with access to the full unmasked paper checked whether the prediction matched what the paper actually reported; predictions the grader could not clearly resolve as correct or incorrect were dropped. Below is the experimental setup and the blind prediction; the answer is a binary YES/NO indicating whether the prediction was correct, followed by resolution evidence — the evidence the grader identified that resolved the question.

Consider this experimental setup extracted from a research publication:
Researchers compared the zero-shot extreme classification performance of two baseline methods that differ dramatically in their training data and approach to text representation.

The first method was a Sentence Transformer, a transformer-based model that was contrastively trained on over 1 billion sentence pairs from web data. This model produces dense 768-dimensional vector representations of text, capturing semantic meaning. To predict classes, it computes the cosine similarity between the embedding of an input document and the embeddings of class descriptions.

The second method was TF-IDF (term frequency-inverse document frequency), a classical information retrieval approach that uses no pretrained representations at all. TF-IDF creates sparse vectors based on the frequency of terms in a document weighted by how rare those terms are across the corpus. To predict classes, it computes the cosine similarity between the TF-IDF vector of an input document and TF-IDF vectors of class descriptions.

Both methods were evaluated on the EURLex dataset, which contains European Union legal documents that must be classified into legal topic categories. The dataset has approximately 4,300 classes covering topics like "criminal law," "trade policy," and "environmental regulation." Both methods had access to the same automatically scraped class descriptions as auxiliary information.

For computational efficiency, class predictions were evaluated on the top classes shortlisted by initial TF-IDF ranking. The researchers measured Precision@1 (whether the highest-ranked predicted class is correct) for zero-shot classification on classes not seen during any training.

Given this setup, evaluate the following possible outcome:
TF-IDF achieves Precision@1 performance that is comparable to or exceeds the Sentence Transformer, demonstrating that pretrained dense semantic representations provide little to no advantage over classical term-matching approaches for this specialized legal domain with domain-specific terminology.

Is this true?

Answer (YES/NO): YES